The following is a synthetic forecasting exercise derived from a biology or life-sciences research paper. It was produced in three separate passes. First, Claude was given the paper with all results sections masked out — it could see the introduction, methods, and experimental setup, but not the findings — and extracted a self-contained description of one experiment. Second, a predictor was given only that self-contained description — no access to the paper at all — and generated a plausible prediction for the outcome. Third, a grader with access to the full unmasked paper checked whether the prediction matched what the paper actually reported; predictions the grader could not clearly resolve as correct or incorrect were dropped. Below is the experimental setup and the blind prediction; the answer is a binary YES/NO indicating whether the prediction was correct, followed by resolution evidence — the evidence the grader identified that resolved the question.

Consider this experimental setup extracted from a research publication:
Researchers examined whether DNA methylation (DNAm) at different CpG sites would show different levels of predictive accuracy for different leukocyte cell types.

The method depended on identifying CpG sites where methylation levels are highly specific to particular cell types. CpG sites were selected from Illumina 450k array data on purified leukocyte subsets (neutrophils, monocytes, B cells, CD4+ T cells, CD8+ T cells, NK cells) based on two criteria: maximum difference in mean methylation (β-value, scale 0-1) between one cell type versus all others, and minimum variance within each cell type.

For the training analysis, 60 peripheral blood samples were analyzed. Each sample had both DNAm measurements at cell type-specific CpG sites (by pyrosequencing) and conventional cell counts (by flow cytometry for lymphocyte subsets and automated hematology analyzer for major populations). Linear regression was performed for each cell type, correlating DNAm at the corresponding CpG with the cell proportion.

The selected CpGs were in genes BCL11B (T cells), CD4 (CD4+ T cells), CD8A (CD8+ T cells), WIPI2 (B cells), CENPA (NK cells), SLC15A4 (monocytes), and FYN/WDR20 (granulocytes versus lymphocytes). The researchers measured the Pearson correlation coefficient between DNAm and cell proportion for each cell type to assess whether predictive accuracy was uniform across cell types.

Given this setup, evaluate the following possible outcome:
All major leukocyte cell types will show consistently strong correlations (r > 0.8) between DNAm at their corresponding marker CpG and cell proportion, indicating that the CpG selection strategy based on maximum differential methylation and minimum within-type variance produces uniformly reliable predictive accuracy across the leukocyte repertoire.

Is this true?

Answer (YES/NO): NO